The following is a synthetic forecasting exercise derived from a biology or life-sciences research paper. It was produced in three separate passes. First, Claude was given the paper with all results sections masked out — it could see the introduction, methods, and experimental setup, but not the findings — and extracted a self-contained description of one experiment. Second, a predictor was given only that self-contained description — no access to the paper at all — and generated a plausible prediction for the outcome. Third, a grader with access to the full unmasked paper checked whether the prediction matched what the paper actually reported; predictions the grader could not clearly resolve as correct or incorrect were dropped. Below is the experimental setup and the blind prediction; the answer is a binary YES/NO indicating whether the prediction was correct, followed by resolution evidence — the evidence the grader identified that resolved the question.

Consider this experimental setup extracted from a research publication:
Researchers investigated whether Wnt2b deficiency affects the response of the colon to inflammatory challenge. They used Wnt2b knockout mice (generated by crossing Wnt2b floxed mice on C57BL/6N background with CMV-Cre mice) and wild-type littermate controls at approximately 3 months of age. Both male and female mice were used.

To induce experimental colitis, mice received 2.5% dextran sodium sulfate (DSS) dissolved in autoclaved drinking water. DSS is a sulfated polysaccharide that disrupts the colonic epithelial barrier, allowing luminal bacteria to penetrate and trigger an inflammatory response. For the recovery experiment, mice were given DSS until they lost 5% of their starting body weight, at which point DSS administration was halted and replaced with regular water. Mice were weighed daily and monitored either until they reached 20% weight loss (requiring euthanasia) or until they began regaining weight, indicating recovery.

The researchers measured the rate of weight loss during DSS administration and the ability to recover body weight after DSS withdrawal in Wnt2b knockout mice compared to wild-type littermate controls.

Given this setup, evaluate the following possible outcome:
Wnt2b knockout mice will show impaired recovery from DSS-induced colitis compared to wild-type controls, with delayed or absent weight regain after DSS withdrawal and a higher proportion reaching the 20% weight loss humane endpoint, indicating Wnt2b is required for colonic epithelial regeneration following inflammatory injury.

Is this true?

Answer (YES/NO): NO